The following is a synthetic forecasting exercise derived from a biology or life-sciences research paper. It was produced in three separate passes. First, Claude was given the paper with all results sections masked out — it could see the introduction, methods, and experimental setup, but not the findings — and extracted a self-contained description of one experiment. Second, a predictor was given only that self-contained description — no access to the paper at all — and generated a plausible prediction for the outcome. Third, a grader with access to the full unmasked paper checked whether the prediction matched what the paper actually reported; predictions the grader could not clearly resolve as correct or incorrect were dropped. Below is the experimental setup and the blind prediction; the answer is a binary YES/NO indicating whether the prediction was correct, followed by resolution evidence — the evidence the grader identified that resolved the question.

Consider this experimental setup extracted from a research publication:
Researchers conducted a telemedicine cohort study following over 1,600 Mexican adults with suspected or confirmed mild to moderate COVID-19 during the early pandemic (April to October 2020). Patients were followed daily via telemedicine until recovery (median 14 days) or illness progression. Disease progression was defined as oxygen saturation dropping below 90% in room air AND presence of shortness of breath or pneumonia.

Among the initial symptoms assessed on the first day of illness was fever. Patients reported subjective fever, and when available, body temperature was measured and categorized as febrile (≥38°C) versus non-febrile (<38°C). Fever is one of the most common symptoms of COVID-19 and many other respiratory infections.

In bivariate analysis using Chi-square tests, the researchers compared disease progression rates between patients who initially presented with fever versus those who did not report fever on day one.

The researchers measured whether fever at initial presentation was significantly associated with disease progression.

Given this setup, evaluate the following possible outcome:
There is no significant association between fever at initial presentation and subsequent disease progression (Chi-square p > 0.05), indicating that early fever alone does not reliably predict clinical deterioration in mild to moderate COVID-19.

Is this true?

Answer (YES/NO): NO